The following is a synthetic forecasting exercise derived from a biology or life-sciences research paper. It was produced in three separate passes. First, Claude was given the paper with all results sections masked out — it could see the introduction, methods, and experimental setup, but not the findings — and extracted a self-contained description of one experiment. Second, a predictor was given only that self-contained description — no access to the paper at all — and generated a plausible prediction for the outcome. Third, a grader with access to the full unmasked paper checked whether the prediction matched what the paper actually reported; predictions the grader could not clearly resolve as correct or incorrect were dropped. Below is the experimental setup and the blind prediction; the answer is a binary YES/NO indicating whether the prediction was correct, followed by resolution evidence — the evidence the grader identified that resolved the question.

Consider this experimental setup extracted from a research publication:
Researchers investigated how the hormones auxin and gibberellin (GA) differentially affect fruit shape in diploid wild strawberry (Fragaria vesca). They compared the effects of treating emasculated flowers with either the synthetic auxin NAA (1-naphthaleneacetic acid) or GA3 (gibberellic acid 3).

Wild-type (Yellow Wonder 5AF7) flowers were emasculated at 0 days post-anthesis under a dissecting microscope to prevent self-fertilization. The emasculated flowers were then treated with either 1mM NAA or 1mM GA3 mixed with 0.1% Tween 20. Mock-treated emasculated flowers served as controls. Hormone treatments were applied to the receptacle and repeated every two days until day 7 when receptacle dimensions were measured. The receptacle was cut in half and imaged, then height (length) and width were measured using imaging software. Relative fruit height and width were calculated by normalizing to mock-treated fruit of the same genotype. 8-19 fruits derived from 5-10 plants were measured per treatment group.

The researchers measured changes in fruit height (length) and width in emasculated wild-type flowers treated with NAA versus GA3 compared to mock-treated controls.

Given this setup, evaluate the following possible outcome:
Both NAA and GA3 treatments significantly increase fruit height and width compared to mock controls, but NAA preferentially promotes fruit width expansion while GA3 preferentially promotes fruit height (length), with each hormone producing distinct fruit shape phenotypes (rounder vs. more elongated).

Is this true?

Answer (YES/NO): NO